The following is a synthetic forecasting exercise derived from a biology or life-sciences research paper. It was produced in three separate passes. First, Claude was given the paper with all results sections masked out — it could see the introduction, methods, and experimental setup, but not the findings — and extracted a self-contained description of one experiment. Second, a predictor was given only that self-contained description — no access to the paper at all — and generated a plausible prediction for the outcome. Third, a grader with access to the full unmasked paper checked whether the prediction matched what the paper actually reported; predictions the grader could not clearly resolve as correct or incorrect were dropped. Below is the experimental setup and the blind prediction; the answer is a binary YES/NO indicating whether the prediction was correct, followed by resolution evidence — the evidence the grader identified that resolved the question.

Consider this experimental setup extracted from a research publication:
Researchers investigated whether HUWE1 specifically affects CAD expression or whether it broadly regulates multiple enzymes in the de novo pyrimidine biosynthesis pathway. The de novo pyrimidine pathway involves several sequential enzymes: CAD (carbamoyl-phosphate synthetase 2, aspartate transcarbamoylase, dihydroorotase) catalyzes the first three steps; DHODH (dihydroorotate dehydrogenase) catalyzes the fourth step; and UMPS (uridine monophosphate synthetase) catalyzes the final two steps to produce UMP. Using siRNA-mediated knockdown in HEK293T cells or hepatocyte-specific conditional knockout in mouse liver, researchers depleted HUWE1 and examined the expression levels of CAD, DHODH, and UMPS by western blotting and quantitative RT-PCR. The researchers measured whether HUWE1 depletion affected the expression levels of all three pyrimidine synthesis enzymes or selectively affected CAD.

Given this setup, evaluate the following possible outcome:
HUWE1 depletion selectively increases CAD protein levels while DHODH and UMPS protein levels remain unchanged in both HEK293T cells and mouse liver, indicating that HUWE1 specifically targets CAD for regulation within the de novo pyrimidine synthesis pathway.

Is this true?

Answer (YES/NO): NO